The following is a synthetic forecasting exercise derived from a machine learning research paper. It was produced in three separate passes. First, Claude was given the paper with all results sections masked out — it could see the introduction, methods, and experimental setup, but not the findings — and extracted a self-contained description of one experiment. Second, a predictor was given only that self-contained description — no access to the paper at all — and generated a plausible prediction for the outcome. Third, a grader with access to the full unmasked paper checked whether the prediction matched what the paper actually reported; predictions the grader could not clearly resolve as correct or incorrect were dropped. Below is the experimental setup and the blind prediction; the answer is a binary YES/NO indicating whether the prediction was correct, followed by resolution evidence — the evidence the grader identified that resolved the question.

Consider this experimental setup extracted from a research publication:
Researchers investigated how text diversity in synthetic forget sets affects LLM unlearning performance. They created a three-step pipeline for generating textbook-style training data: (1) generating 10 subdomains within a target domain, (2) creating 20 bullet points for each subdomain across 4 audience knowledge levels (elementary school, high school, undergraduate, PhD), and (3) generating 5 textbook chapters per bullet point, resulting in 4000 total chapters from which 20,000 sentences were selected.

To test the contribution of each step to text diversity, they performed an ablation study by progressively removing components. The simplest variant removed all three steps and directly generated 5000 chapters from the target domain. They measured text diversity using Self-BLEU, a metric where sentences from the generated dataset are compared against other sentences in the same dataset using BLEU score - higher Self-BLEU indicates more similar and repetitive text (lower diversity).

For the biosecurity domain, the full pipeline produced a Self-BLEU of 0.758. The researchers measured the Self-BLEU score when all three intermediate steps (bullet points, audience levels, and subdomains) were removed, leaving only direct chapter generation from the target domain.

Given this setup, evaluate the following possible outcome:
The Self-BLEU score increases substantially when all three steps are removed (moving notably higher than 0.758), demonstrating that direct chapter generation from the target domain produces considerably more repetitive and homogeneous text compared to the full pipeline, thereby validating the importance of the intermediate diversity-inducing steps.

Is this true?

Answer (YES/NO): YES